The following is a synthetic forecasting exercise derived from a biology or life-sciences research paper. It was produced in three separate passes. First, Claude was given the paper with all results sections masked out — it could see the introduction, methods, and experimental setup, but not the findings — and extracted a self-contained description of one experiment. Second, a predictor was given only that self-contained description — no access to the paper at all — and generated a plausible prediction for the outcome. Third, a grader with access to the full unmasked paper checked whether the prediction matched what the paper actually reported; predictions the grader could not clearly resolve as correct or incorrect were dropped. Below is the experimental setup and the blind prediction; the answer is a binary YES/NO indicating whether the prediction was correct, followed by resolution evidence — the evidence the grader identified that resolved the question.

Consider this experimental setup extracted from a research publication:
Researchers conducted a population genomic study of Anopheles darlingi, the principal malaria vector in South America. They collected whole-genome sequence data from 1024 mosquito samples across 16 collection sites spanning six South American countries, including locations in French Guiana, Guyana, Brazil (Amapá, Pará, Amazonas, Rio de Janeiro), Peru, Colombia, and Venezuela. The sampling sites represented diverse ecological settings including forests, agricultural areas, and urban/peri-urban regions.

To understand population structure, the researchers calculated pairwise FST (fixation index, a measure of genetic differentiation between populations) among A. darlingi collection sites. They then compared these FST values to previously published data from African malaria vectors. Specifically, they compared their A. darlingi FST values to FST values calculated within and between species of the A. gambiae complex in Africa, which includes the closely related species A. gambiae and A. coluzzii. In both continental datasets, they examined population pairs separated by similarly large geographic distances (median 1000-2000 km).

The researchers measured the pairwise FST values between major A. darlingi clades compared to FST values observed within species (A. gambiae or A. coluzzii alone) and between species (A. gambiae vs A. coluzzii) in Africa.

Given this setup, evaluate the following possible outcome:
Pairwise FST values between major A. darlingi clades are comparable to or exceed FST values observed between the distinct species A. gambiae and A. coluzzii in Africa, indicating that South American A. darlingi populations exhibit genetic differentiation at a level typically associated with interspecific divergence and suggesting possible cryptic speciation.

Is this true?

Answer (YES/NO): NO